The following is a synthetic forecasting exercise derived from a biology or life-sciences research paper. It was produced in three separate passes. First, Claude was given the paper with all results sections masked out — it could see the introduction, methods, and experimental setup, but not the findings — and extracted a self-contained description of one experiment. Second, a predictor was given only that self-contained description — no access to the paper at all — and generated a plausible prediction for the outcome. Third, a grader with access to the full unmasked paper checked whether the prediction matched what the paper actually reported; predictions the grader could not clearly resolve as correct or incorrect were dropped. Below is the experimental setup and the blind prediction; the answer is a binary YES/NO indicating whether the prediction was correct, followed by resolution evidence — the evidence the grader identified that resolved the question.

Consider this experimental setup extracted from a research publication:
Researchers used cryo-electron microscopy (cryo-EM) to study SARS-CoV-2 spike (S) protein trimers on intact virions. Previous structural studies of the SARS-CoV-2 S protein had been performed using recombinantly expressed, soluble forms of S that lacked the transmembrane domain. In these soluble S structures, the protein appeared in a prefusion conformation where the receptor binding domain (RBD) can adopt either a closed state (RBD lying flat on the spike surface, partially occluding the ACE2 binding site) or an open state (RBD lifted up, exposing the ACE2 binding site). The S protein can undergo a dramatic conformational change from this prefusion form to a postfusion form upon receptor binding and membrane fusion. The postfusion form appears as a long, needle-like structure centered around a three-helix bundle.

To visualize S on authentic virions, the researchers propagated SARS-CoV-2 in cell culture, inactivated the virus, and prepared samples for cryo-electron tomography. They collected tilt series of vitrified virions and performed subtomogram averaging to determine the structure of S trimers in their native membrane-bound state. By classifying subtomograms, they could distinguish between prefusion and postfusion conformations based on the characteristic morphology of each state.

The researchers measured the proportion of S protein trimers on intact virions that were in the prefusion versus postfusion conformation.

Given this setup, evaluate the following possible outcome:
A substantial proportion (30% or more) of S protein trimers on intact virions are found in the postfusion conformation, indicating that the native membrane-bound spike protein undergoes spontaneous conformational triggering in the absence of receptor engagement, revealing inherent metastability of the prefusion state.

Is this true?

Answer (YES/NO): NO